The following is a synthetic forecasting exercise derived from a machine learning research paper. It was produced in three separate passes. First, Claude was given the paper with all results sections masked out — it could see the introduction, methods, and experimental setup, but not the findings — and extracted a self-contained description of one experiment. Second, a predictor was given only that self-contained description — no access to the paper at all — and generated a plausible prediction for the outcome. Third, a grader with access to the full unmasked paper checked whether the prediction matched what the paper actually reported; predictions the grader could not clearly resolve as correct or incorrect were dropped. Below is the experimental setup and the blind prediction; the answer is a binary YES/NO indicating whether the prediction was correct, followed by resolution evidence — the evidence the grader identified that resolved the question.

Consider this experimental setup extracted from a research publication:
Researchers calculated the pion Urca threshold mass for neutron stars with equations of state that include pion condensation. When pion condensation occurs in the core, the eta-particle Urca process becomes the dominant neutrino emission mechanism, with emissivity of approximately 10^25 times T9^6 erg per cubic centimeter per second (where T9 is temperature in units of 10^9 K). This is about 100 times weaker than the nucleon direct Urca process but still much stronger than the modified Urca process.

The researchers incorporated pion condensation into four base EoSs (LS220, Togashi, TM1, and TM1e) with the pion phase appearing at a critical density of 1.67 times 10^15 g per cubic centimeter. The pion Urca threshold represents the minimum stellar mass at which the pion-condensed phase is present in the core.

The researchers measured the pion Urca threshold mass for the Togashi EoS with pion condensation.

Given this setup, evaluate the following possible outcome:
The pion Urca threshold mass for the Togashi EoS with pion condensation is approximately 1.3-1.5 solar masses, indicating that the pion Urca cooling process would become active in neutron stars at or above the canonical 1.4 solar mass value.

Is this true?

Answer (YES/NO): NO